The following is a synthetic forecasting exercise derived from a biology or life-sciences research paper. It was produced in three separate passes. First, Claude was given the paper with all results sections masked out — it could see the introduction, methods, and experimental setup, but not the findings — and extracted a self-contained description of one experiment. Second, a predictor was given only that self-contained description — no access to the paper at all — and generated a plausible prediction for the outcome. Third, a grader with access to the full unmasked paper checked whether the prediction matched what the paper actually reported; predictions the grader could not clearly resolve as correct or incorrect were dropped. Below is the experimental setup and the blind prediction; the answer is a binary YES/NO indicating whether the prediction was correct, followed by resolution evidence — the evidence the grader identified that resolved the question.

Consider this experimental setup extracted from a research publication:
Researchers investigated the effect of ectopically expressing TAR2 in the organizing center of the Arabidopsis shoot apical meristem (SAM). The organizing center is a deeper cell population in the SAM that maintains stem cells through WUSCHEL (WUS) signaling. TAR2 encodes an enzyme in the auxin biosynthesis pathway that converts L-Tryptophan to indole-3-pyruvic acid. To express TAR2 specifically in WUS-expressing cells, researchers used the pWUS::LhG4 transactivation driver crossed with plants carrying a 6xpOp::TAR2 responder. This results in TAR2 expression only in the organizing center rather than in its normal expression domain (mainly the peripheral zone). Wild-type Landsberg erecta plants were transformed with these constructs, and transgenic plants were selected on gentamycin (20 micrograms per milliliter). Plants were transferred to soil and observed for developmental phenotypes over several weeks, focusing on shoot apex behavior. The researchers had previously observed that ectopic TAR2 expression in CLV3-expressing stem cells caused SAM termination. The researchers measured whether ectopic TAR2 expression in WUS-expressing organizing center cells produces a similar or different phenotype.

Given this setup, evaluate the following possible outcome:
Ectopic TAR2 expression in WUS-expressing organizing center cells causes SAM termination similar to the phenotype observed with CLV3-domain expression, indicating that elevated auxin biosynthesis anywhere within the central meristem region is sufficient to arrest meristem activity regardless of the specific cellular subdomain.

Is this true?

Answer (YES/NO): YES